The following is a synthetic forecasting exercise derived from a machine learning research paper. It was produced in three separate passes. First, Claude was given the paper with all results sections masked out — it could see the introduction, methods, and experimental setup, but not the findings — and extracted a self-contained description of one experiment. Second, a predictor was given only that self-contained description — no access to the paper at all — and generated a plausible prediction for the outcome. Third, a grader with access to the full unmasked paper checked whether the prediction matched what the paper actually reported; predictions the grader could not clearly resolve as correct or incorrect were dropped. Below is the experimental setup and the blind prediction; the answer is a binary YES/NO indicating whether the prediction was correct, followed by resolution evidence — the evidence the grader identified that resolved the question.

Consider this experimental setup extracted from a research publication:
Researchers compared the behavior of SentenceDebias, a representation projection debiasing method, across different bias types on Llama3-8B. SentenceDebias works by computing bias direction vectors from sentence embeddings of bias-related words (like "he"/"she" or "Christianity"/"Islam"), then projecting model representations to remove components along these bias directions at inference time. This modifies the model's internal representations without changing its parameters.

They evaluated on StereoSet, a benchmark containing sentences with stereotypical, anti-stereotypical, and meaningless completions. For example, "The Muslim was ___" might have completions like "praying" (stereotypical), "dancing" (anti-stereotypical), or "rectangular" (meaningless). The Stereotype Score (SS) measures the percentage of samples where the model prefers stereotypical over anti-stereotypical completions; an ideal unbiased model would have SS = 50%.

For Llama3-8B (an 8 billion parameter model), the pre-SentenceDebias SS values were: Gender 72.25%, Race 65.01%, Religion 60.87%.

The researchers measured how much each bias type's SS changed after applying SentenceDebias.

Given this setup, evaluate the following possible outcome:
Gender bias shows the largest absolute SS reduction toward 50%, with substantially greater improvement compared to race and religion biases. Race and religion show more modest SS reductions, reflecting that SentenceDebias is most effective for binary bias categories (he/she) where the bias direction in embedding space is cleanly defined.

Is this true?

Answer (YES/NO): YES